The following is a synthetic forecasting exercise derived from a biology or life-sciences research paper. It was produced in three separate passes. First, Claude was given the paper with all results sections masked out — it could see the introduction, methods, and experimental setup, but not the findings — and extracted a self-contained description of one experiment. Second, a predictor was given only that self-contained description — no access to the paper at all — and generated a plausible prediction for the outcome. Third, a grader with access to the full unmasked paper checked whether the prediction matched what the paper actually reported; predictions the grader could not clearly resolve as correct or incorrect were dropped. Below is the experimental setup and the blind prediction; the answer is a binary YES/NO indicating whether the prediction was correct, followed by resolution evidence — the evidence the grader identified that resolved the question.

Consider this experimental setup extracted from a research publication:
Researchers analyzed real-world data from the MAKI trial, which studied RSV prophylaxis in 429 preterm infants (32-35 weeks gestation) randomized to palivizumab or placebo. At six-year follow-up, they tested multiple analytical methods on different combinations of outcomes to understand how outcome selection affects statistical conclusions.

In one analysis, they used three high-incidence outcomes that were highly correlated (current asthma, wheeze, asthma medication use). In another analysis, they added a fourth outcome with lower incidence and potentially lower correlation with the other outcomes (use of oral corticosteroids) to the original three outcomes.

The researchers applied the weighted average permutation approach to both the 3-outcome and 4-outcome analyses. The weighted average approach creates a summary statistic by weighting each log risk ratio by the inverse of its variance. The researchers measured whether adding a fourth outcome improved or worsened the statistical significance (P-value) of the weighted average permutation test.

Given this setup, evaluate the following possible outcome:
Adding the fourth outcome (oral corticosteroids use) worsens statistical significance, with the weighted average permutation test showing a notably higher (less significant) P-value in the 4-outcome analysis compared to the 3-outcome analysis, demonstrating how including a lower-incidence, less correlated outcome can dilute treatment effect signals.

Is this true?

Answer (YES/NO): NO